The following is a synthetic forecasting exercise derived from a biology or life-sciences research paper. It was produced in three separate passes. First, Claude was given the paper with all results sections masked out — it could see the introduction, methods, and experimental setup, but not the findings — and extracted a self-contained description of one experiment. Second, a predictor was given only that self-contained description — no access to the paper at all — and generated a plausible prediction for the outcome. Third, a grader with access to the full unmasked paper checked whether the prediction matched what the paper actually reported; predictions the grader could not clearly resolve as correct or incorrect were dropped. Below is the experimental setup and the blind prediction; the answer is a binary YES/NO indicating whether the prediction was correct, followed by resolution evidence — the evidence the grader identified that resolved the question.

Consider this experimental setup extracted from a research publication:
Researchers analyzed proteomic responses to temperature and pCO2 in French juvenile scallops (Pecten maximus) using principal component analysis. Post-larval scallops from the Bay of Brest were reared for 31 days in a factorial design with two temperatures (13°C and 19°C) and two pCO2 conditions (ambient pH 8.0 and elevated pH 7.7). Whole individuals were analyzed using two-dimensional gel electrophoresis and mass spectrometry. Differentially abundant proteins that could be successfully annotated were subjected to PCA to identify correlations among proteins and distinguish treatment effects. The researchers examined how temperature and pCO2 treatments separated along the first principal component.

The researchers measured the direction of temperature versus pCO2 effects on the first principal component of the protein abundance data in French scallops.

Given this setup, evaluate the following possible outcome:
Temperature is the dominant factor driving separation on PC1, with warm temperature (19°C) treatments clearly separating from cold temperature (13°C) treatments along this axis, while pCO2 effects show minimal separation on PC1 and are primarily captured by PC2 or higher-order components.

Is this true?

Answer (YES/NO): NO